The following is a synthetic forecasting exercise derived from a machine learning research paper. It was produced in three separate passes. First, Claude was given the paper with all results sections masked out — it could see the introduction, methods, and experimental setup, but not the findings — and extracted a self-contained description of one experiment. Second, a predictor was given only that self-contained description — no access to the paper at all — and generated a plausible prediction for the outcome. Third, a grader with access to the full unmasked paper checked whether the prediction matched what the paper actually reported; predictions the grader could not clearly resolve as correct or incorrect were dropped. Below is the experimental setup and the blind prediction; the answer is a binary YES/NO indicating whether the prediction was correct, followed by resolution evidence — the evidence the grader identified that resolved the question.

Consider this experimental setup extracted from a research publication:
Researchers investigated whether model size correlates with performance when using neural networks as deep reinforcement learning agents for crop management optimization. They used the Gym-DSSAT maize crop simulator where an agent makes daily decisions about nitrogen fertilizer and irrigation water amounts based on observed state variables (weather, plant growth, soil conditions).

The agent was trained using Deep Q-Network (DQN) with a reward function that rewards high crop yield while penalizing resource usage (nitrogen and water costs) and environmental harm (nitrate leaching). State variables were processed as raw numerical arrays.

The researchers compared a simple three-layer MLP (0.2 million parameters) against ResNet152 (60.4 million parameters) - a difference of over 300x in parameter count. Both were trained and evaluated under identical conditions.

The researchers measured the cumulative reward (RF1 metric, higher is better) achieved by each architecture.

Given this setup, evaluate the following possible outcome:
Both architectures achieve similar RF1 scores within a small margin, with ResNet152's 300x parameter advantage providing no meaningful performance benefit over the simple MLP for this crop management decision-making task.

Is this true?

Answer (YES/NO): NO